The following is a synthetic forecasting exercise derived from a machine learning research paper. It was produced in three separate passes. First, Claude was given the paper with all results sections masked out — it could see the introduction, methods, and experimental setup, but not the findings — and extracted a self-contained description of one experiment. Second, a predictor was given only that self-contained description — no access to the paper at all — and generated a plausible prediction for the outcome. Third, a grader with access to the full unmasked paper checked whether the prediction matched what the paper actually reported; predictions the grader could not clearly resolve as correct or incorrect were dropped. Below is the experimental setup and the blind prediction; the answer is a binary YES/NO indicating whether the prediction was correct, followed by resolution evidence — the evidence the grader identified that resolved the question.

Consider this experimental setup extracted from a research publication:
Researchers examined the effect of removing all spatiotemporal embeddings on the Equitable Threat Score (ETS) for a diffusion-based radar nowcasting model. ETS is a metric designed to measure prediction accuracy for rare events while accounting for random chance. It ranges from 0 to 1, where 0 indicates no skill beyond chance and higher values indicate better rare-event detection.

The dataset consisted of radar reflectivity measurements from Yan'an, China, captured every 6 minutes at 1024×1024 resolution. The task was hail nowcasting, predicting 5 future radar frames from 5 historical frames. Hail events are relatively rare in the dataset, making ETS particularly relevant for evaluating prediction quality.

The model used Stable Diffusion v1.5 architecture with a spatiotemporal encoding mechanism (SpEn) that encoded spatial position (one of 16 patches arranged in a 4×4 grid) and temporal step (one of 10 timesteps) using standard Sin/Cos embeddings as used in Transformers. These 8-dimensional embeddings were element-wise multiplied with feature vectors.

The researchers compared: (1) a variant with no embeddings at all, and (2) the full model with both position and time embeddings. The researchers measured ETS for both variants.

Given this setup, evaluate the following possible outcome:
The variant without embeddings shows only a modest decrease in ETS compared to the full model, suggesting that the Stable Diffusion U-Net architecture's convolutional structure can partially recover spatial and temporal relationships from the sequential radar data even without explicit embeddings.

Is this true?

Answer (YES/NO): NO